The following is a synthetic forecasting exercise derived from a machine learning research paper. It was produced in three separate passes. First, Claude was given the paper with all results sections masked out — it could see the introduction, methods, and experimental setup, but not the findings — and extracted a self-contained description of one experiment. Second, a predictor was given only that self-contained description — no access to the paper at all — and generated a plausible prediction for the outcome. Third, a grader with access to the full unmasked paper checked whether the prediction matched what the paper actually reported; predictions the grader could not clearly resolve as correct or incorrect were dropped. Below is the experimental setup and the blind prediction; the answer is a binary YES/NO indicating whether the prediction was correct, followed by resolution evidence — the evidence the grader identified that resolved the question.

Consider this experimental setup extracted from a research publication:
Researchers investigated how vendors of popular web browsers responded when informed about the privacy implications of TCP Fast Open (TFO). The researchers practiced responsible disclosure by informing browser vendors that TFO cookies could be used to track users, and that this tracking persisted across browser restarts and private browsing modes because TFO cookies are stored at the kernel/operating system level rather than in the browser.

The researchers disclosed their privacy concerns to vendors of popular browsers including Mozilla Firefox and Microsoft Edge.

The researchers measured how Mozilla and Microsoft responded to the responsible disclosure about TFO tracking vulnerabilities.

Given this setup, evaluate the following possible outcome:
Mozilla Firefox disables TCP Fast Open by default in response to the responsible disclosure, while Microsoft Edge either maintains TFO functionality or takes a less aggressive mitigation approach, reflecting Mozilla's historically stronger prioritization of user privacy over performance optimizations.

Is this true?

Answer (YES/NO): YES